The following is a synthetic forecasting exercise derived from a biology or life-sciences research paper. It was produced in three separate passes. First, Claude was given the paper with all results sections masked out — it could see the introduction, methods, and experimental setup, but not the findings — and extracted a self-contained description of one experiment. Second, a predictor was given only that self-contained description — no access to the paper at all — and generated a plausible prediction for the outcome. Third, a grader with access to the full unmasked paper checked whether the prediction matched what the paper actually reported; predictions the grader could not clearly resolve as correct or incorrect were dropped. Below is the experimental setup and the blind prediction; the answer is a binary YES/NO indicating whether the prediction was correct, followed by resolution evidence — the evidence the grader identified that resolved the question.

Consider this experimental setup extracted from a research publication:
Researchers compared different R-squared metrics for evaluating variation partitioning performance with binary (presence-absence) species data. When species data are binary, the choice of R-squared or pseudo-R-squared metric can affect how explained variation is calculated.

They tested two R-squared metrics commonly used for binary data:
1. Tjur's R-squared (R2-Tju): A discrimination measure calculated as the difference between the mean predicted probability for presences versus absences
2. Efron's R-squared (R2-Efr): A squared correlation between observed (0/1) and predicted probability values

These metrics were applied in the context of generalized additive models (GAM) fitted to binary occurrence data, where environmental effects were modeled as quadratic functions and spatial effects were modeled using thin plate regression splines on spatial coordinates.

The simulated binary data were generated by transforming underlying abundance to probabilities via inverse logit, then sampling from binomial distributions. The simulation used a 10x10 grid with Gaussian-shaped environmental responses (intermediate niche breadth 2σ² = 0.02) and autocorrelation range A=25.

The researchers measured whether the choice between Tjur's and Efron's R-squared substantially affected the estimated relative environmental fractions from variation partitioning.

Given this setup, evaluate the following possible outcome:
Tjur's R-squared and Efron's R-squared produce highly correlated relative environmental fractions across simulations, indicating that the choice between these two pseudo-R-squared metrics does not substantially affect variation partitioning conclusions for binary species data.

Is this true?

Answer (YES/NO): YES